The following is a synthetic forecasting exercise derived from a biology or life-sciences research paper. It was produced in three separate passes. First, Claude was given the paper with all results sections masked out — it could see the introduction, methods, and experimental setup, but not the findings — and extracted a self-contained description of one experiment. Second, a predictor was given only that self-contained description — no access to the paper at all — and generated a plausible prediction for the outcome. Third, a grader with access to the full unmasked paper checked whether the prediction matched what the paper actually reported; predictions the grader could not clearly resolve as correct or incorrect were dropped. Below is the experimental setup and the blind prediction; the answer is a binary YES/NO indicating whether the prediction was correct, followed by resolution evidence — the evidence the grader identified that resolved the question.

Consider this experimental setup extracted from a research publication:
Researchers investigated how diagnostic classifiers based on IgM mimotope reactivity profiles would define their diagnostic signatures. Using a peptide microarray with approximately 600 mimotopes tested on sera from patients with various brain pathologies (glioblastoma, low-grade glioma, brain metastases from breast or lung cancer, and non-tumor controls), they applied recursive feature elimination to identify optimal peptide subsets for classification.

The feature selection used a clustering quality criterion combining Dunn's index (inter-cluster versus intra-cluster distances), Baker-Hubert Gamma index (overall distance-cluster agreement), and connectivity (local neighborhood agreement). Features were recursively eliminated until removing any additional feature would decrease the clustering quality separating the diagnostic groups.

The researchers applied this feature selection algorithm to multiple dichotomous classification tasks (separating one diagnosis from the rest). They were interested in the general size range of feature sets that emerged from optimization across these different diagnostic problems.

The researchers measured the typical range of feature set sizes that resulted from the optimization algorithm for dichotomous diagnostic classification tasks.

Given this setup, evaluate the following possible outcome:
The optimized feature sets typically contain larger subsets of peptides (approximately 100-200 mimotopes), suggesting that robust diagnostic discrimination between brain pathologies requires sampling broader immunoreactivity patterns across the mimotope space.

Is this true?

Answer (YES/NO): NO